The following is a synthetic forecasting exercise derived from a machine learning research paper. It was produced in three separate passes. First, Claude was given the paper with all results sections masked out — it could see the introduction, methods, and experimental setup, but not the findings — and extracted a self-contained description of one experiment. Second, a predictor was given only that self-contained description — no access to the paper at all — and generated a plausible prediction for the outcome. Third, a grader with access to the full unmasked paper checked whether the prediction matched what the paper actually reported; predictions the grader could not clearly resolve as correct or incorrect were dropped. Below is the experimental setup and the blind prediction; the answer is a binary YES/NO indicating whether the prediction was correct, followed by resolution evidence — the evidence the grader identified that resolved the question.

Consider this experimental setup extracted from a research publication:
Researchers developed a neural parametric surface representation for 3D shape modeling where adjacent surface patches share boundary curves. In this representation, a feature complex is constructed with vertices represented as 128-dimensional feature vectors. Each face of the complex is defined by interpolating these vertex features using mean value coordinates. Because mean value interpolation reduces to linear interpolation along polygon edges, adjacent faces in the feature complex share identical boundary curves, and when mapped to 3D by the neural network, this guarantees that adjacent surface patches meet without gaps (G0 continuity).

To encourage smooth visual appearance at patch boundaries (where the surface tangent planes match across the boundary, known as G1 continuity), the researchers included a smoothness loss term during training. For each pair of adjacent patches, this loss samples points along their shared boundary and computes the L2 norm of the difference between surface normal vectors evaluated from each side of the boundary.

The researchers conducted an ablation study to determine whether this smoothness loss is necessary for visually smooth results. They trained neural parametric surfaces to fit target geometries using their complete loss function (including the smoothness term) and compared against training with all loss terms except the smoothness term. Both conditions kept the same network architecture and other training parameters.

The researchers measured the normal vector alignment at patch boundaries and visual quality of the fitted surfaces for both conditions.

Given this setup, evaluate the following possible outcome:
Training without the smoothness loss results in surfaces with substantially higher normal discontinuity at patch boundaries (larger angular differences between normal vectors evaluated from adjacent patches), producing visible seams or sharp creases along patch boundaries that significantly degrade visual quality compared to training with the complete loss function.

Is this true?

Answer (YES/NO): YES